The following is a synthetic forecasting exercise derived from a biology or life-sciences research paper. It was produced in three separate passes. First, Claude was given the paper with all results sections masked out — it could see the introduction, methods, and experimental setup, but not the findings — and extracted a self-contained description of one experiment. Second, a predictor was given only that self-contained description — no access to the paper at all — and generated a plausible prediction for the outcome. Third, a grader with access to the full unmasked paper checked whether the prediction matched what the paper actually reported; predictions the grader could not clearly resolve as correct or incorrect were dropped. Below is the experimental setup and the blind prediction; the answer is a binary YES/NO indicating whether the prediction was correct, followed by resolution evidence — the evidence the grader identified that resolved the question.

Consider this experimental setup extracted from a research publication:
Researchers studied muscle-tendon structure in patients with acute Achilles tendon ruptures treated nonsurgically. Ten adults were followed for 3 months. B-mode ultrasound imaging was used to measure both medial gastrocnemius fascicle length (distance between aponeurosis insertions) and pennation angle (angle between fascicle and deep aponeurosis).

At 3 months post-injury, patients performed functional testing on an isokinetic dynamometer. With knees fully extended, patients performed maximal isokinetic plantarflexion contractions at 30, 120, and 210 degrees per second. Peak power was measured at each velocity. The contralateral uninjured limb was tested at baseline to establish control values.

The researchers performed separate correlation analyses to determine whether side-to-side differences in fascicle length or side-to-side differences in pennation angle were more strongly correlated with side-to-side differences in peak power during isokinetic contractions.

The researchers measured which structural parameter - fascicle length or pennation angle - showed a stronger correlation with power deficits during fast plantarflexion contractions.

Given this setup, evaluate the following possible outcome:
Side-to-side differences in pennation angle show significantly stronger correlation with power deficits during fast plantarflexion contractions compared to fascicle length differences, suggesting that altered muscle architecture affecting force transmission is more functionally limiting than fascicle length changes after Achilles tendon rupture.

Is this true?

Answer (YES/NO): NO